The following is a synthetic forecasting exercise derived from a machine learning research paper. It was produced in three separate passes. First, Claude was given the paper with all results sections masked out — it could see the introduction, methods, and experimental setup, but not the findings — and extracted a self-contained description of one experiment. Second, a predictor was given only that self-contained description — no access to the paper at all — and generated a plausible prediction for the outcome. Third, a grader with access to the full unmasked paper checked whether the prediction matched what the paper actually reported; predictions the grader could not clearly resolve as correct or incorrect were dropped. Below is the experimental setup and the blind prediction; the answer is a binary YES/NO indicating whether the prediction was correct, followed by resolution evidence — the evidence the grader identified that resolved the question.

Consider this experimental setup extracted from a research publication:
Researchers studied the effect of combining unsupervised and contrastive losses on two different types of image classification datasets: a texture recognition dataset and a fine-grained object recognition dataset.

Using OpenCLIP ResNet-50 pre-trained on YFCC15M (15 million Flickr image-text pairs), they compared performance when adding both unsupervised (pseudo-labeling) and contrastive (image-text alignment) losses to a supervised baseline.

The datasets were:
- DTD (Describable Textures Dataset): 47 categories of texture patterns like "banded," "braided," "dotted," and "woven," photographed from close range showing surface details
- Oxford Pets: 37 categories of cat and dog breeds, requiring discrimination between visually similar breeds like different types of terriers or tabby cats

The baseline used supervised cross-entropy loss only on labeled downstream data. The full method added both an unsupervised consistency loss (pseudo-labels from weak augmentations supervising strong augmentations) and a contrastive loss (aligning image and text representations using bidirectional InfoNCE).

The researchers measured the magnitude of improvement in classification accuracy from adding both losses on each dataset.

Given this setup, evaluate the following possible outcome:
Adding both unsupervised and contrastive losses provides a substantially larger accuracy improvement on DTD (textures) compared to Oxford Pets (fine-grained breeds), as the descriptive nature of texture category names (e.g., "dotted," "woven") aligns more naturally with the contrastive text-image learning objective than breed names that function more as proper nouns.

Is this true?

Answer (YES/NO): YES